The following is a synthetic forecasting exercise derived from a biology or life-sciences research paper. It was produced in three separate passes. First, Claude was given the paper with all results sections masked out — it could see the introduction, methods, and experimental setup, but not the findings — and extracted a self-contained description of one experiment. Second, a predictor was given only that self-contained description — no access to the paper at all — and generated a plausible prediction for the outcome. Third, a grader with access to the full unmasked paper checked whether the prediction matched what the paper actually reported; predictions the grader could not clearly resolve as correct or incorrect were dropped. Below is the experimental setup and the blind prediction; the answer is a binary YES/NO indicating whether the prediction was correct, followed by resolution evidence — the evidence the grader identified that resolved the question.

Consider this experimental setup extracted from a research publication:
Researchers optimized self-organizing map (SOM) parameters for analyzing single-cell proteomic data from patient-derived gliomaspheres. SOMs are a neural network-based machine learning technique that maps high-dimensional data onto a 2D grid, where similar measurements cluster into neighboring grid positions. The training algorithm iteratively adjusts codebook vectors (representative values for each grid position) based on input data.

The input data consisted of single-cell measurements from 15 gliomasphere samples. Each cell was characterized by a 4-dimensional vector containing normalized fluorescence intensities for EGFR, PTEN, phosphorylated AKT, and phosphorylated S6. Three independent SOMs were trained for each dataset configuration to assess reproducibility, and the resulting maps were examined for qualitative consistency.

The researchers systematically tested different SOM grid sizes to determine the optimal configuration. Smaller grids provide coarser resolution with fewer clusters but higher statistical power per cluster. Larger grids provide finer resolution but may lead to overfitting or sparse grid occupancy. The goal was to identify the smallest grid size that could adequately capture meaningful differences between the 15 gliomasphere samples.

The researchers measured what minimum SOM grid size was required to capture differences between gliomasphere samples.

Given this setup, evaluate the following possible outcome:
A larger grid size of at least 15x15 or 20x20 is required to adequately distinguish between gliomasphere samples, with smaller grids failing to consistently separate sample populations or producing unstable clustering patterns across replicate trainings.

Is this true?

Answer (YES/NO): NO